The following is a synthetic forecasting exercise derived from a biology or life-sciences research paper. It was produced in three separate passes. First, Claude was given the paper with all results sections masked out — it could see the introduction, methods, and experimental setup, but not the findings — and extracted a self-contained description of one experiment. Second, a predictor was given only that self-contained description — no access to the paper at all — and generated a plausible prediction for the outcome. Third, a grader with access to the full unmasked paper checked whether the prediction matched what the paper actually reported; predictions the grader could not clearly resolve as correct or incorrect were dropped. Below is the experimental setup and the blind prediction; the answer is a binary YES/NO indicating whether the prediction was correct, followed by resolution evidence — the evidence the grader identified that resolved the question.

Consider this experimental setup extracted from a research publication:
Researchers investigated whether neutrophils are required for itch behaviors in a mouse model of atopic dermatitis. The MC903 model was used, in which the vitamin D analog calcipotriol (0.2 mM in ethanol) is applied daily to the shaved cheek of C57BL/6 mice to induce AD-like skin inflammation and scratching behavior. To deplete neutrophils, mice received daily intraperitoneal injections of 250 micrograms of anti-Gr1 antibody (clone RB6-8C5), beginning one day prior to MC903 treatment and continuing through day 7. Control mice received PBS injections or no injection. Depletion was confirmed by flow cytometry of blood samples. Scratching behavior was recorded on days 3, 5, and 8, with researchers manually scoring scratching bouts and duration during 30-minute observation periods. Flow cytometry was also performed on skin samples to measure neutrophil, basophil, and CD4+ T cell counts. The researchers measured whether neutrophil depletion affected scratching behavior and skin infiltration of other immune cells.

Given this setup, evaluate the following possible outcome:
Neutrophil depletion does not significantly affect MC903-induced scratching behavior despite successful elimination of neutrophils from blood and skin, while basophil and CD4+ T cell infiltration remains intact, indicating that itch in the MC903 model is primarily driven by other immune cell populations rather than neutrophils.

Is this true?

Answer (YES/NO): NO